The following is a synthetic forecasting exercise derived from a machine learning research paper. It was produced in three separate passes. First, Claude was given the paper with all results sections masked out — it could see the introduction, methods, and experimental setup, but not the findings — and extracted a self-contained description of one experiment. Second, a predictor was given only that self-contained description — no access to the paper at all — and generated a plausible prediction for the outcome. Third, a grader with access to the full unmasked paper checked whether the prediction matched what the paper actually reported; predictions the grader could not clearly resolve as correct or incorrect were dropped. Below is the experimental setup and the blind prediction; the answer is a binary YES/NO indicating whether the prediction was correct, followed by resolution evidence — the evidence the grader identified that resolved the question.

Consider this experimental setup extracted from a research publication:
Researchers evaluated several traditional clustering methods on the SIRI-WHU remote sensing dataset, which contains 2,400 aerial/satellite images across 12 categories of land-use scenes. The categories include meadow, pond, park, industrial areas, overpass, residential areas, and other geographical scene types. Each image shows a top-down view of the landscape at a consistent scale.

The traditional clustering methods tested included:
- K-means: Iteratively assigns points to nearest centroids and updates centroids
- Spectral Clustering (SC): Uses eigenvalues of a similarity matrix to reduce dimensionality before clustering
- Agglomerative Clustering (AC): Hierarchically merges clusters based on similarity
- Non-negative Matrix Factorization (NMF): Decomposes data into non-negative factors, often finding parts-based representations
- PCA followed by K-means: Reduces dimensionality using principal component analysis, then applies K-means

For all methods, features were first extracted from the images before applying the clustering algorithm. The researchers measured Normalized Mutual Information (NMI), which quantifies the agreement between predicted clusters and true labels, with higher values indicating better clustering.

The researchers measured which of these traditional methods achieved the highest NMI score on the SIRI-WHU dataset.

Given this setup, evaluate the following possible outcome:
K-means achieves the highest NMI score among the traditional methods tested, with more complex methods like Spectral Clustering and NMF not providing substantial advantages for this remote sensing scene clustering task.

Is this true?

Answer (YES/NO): NO